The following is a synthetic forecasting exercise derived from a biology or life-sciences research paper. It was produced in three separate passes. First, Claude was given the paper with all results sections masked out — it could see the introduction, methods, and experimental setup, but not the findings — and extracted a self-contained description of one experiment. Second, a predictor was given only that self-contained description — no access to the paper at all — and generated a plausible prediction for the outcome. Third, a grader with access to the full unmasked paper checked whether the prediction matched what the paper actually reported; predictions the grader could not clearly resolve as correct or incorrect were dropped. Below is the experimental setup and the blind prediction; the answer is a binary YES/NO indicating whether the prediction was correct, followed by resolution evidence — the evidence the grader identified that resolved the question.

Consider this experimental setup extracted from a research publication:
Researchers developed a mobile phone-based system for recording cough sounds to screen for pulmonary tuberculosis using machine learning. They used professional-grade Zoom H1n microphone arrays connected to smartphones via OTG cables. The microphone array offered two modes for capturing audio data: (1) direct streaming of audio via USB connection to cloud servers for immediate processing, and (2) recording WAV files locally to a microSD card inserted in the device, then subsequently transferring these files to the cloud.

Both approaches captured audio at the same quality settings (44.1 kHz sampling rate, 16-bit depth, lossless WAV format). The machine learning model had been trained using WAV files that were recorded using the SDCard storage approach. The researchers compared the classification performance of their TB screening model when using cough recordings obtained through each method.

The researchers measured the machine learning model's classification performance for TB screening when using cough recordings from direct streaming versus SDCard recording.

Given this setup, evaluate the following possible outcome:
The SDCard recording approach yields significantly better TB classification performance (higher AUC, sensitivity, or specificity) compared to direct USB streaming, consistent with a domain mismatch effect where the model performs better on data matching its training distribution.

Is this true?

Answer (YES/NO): YES